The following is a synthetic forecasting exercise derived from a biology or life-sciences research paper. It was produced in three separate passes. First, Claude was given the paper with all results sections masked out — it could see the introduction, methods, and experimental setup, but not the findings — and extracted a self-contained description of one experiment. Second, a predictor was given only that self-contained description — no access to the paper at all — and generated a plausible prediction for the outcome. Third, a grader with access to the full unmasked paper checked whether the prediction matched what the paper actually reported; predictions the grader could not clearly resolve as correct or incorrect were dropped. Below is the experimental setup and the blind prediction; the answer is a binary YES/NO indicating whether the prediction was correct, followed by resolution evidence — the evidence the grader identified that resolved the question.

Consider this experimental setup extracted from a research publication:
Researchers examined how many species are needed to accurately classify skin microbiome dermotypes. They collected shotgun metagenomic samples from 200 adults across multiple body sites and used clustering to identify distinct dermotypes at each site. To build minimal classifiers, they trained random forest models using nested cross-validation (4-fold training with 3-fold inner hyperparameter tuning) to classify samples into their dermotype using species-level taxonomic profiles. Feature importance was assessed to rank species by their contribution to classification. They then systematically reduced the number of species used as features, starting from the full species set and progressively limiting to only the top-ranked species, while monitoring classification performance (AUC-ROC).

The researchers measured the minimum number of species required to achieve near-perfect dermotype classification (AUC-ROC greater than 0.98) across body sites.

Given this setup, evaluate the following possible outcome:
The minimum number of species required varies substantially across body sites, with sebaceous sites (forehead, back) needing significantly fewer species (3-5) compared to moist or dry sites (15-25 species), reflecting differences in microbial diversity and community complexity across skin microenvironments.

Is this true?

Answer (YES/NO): NO